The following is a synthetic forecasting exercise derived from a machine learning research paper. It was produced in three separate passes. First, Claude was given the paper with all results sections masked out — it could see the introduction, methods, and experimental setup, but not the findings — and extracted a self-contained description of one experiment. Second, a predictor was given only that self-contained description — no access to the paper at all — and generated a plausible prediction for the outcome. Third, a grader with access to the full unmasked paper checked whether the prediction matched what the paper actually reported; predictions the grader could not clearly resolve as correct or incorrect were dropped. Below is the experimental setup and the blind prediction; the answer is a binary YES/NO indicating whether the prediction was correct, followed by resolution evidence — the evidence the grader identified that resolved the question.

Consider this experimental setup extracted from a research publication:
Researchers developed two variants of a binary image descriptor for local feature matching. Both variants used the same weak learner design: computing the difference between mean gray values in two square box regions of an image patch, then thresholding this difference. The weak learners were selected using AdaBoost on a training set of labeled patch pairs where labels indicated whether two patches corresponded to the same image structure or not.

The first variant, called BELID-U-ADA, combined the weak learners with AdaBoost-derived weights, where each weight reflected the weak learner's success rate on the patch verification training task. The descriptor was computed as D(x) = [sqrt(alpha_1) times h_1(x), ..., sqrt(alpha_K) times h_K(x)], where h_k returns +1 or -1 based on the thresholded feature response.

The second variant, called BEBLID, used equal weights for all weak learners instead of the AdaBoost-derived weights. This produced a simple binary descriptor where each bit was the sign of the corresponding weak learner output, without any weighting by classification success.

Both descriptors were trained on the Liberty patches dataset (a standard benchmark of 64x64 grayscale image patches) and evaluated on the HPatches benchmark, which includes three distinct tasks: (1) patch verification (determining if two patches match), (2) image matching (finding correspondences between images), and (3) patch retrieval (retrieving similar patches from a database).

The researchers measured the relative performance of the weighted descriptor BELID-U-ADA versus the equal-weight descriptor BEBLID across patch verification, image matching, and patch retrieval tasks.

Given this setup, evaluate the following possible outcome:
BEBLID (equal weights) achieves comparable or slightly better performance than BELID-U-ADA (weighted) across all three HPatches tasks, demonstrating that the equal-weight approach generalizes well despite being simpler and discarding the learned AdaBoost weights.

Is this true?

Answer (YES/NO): YES